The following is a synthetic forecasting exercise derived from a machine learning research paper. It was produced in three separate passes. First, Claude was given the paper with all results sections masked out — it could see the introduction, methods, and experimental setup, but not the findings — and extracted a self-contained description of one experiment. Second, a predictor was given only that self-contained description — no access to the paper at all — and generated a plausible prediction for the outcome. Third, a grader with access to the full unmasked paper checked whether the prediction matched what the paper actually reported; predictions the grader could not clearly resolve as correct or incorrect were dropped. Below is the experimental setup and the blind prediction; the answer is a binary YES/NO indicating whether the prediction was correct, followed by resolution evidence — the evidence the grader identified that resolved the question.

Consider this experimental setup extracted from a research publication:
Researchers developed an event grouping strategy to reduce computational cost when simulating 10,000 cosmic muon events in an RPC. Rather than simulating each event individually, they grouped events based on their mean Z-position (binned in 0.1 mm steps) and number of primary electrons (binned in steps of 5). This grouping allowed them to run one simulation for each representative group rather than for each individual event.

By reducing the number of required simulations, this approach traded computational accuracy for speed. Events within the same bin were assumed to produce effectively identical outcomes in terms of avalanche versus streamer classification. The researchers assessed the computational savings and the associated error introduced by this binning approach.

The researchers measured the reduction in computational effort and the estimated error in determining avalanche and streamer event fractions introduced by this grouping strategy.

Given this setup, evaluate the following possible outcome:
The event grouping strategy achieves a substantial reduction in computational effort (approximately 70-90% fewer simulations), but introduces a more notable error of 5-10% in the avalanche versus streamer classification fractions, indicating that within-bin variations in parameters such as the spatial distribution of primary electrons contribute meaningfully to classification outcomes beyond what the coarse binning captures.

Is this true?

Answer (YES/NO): NO